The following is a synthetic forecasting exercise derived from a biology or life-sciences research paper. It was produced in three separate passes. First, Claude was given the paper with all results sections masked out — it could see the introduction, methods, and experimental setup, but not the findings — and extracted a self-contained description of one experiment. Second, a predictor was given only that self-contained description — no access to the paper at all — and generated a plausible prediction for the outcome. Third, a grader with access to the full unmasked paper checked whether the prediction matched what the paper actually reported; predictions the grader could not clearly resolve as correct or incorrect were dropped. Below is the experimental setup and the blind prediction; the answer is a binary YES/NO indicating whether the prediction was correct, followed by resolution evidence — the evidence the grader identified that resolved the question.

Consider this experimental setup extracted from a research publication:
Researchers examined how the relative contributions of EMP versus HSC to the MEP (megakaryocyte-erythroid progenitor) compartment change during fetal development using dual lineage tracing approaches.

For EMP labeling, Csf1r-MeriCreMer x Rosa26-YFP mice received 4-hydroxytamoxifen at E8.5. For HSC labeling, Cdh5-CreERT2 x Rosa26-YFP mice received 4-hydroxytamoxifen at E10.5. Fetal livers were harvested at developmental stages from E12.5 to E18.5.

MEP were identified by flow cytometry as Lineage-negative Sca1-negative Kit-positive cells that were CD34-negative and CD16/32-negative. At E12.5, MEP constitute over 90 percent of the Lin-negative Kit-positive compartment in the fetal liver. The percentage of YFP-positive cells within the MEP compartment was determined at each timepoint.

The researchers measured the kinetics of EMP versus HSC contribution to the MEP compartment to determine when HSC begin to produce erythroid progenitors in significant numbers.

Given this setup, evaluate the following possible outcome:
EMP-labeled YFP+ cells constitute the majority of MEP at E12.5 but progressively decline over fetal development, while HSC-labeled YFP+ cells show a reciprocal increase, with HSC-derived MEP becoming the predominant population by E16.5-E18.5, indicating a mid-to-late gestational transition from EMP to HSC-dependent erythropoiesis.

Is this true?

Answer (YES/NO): YES